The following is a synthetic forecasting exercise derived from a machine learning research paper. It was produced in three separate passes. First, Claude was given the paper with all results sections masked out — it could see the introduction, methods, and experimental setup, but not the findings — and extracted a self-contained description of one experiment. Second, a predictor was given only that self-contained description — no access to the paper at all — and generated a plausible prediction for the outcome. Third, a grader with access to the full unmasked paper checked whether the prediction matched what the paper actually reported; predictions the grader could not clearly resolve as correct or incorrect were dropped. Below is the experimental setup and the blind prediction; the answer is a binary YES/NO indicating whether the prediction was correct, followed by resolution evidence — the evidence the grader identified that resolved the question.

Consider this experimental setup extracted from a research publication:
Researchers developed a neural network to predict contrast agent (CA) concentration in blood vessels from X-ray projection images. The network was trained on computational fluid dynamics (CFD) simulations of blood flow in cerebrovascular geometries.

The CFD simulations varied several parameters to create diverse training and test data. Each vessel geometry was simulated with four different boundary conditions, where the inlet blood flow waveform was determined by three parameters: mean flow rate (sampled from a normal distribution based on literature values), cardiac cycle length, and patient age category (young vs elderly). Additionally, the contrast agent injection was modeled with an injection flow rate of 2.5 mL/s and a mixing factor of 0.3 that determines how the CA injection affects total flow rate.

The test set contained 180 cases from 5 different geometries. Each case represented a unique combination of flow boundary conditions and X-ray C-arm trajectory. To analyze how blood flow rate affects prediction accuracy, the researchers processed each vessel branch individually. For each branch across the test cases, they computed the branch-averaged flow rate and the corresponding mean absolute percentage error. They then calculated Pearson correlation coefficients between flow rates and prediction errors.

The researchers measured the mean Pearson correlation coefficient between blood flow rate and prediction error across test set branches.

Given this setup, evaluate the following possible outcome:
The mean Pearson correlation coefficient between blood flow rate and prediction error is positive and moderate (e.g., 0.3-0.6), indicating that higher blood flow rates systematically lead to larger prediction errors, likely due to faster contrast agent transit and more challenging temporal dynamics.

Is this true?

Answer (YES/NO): NO